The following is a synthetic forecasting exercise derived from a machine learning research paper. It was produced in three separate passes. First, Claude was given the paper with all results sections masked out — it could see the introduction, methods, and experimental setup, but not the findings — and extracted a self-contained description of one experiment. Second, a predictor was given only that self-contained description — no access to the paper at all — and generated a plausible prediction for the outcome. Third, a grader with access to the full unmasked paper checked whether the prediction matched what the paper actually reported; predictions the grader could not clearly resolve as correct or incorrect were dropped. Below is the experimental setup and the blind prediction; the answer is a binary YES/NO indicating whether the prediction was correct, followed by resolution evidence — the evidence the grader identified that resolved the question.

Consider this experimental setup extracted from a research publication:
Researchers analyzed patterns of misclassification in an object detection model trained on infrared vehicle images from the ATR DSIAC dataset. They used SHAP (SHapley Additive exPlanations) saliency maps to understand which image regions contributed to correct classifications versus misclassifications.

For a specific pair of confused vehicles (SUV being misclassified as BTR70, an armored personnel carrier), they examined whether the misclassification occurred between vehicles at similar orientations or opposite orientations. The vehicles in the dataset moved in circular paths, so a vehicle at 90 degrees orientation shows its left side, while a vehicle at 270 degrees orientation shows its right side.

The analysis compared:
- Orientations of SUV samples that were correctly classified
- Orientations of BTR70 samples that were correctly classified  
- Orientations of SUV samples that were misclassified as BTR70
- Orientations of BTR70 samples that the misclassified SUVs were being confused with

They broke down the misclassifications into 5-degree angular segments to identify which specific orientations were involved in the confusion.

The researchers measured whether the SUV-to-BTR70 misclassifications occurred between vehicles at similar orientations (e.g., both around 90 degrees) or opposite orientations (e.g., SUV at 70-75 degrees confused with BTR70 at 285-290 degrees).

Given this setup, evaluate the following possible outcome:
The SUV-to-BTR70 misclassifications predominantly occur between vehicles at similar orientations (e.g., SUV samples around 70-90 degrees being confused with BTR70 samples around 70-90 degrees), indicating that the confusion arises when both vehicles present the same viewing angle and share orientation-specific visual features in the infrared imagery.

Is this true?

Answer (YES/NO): NO